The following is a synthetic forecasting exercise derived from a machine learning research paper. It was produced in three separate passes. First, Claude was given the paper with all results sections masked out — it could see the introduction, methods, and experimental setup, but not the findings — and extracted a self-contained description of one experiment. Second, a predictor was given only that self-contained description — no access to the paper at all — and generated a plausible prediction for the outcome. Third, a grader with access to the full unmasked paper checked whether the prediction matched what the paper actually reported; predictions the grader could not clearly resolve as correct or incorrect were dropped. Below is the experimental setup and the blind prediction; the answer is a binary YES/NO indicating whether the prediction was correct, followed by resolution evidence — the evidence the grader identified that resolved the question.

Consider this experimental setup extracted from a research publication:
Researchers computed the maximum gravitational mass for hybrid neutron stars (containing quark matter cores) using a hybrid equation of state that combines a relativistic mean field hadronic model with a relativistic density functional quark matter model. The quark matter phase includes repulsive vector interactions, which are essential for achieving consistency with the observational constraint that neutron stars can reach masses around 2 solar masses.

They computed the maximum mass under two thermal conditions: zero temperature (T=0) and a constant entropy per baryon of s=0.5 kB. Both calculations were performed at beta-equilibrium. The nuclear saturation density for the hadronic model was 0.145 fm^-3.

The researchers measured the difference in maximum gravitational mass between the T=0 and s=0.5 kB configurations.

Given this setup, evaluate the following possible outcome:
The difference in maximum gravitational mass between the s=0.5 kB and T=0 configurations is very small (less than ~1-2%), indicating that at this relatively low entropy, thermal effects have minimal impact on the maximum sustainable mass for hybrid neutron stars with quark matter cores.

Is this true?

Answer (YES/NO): YES